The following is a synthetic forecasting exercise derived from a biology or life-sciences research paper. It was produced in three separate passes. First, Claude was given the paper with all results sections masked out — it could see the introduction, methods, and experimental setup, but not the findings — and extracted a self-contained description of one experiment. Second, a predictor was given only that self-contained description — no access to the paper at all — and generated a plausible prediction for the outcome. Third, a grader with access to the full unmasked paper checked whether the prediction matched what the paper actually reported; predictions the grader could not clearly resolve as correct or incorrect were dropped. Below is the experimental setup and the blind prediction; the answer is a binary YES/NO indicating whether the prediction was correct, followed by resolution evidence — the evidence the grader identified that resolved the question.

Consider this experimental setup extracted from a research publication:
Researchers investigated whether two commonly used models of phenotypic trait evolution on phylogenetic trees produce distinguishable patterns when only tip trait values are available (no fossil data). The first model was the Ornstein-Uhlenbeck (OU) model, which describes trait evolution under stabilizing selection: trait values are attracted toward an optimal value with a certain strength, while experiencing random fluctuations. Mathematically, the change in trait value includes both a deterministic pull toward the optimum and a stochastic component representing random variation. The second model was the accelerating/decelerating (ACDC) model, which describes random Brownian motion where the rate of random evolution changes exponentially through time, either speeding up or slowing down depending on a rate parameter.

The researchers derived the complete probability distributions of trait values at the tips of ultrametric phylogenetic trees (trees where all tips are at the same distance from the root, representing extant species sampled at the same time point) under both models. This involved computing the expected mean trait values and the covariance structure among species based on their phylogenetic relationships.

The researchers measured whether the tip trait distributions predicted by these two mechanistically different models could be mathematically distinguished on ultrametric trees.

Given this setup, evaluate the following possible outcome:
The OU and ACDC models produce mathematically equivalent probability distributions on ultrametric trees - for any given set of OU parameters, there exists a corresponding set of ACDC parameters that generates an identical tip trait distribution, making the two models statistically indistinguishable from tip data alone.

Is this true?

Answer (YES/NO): YES